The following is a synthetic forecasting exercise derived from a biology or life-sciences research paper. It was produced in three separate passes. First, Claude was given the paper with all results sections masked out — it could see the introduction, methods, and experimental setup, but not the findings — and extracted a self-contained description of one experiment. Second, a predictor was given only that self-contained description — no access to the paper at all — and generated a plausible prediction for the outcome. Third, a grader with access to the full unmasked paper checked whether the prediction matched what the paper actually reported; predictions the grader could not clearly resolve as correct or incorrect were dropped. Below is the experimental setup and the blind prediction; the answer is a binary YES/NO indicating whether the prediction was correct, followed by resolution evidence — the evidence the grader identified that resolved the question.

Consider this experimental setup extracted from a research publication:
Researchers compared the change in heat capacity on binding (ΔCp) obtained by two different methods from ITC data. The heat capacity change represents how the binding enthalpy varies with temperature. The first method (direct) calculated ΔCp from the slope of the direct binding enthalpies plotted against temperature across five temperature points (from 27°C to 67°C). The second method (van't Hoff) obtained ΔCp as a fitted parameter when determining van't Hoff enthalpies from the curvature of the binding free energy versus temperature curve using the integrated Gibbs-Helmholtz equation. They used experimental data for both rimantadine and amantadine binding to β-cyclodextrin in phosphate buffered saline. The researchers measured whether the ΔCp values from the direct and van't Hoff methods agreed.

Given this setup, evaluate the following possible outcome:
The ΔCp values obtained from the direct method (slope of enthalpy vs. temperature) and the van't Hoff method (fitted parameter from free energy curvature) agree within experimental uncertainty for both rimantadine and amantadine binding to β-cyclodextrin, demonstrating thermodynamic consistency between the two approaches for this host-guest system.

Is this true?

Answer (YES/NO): NO